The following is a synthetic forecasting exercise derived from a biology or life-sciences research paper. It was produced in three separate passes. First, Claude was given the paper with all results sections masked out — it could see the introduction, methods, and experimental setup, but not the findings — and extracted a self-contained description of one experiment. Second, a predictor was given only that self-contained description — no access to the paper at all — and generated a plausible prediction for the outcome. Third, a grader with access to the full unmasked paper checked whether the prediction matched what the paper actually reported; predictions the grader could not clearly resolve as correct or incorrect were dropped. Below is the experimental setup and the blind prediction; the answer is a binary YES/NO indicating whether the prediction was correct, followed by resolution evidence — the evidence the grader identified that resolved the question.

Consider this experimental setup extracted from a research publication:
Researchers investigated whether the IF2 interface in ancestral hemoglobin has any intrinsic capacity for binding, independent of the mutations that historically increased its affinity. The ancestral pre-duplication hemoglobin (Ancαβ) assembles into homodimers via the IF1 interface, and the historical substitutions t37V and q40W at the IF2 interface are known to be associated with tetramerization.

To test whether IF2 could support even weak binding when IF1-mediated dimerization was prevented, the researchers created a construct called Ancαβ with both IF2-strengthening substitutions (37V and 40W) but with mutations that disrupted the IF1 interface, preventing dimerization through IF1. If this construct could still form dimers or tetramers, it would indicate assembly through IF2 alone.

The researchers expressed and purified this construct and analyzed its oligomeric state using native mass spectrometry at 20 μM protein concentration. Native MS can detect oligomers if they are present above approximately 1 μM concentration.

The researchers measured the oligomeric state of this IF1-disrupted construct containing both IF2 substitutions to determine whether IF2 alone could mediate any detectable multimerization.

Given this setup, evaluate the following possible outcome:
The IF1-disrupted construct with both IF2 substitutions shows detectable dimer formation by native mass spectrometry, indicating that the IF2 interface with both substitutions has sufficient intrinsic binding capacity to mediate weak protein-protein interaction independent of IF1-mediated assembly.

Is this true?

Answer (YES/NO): NO